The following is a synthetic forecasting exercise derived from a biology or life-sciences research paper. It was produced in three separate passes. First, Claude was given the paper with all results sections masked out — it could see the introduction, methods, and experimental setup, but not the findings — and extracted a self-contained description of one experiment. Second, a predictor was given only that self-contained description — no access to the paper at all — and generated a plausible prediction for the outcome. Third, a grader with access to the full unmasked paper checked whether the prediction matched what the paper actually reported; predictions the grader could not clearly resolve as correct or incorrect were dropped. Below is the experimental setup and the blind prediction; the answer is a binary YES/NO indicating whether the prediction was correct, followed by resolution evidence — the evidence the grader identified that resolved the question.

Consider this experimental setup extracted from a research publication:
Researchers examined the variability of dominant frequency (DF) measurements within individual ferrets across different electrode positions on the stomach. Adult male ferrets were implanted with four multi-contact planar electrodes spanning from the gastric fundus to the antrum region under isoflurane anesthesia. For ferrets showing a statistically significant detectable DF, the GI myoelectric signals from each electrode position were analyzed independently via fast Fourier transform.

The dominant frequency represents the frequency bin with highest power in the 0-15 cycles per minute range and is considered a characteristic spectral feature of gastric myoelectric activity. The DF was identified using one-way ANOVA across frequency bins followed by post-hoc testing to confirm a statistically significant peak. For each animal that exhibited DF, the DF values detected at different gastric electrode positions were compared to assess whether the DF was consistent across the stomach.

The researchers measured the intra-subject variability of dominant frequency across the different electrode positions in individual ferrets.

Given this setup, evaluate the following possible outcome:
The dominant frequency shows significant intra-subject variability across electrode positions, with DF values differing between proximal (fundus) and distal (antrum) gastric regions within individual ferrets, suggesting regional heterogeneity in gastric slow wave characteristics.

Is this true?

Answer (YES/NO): NO